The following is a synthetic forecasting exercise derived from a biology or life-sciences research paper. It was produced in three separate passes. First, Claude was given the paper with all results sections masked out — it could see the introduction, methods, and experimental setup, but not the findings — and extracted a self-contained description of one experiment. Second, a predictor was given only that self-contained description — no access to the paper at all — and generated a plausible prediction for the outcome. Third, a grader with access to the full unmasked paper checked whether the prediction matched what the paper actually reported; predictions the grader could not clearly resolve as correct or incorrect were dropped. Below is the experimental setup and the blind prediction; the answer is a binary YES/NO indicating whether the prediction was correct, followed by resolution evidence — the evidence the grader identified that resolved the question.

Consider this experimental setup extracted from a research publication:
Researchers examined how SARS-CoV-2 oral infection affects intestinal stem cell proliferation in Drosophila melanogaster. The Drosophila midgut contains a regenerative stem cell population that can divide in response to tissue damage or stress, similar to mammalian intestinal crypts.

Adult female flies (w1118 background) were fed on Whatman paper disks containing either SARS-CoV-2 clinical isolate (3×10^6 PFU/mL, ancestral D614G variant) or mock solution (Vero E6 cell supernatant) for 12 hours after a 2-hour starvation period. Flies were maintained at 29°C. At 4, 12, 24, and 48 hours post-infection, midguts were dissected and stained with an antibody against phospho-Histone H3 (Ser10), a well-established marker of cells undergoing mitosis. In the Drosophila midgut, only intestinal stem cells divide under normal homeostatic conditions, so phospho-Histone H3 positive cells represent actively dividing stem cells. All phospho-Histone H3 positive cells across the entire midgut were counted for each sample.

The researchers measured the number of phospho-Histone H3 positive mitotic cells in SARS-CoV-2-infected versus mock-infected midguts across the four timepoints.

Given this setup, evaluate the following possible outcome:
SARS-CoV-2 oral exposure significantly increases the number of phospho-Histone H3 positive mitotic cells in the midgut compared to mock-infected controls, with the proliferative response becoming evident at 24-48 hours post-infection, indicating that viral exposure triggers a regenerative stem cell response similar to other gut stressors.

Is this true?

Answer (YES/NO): NO